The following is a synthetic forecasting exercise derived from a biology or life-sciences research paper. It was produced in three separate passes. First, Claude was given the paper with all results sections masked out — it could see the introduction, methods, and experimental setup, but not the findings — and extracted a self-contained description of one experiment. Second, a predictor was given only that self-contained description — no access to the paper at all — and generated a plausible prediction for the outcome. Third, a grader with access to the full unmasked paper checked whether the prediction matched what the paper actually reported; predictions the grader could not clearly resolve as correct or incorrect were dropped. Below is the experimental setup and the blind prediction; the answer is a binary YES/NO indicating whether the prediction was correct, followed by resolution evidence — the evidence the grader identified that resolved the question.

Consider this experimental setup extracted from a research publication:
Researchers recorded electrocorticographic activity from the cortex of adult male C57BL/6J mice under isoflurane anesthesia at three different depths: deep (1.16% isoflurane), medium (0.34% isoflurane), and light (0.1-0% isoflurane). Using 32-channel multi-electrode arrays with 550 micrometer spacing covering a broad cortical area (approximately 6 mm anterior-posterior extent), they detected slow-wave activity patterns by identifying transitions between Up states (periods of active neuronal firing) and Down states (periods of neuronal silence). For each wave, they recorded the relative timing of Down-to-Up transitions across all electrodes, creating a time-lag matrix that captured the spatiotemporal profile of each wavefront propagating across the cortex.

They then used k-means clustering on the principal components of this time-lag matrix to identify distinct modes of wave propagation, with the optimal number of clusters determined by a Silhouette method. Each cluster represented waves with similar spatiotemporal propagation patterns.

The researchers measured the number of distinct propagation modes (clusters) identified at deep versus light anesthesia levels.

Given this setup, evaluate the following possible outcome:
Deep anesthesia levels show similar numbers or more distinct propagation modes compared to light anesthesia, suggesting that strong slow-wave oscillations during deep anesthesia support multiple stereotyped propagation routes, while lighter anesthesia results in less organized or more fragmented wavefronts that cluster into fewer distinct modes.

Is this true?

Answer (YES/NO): NO